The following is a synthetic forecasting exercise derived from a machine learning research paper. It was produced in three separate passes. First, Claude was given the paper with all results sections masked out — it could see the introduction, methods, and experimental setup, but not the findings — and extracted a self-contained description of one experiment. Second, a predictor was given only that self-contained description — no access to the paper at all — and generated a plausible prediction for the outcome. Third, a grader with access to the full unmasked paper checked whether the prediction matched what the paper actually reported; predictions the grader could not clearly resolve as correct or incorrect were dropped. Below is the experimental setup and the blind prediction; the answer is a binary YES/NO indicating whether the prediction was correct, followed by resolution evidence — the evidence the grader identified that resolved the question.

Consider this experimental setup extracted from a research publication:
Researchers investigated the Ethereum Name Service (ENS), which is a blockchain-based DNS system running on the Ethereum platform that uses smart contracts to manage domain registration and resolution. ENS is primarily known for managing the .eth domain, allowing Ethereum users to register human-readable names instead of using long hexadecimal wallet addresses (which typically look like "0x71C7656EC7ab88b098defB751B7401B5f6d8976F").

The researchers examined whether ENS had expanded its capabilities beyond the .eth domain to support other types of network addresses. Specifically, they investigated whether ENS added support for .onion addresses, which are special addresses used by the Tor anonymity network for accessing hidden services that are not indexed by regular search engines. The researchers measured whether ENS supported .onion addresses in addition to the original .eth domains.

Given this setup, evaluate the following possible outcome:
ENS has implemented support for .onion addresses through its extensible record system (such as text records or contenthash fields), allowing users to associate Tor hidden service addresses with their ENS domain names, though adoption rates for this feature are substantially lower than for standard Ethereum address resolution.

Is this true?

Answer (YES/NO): NO